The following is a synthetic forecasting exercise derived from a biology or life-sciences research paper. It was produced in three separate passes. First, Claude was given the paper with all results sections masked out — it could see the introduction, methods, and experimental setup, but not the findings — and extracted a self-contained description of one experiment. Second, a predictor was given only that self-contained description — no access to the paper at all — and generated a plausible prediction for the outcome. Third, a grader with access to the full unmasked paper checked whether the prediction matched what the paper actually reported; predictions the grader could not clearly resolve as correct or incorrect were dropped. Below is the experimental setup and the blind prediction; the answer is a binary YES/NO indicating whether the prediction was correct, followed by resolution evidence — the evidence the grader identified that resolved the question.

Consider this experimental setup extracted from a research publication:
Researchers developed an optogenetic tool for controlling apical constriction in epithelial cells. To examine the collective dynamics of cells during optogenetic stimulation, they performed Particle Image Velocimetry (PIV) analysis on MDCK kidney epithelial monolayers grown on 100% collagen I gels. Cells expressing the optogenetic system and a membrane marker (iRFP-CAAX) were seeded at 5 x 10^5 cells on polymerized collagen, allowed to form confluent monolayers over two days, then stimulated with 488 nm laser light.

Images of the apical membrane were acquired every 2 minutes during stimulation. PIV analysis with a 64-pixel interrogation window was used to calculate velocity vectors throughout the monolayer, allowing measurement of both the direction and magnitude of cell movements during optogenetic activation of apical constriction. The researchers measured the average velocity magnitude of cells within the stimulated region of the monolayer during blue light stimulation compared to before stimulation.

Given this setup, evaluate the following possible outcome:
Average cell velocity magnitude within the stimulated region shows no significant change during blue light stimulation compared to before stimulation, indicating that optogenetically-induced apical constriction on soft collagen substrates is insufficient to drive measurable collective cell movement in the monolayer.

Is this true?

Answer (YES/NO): NO